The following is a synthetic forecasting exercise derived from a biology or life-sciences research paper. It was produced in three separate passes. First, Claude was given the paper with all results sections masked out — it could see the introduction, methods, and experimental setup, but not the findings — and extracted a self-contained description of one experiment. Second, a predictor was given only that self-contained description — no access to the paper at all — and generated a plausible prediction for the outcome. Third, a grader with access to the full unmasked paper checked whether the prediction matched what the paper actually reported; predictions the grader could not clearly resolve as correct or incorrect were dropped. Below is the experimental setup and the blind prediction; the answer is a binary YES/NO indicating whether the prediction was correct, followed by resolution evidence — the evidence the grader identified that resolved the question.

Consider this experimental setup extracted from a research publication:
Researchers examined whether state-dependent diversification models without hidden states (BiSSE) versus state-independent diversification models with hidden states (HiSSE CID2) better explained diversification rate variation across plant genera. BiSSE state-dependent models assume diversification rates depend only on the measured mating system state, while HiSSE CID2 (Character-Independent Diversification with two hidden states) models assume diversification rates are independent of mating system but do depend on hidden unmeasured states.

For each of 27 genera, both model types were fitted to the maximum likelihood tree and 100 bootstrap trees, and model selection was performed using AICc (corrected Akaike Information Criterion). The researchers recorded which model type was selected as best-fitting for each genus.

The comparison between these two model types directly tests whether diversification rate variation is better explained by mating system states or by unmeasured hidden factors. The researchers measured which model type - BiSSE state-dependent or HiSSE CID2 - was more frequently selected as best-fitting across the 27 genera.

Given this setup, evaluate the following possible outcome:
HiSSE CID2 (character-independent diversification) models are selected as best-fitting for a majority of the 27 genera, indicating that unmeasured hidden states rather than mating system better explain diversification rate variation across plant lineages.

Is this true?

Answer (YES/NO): NO